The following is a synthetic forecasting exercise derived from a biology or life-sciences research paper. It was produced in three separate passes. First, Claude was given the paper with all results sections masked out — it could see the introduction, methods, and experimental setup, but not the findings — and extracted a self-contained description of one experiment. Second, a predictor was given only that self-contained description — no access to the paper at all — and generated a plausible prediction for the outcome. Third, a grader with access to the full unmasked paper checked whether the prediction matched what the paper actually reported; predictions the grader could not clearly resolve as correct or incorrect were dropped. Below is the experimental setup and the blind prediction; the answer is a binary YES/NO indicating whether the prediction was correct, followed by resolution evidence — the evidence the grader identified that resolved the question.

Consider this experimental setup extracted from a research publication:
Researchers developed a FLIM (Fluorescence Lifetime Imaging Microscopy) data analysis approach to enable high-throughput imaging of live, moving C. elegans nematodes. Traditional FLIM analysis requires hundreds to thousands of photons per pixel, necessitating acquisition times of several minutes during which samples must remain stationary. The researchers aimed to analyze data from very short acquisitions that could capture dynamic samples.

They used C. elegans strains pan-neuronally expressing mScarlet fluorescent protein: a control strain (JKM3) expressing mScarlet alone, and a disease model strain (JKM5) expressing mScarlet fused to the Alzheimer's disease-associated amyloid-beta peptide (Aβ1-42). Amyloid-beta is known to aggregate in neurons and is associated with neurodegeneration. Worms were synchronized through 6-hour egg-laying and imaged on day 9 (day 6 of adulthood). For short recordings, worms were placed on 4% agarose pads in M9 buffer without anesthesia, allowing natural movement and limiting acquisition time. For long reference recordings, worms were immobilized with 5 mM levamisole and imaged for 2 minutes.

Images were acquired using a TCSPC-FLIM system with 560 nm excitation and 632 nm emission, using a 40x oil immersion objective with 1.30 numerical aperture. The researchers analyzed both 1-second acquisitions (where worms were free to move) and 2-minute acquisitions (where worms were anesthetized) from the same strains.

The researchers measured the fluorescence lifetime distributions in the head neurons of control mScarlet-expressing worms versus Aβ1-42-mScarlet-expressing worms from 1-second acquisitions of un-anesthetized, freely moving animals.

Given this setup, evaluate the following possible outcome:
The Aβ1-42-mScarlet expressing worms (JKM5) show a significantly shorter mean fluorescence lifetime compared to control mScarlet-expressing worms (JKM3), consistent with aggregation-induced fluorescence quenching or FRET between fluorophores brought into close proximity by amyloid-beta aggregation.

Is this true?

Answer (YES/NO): YES